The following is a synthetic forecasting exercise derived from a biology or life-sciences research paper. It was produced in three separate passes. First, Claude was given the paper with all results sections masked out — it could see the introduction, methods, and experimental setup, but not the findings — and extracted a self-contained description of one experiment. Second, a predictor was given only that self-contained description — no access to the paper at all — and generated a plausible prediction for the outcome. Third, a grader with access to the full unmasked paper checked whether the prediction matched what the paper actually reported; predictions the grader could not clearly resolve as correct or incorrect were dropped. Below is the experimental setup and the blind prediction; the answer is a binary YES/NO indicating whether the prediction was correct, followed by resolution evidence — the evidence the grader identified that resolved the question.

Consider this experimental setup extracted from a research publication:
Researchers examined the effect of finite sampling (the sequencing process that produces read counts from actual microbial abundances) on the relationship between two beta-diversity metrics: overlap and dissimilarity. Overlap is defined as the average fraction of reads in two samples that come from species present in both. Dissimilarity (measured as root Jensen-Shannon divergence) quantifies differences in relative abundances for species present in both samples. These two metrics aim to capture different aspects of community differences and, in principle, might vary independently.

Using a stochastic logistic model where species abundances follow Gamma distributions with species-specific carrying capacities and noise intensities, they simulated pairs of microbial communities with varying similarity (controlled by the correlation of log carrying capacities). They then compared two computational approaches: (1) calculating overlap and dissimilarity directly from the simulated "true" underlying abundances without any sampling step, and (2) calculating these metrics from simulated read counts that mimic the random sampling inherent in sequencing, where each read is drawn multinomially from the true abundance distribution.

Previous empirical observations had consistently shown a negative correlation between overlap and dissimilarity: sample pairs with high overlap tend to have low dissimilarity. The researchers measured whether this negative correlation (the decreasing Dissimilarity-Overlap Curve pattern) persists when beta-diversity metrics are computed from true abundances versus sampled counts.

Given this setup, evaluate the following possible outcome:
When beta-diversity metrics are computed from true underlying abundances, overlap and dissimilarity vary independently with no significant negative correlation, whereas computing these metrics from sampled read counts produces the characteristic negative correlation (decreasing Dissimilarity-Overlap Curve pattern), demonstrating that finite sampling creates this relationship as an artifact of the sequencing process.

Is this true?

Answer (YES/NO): YES